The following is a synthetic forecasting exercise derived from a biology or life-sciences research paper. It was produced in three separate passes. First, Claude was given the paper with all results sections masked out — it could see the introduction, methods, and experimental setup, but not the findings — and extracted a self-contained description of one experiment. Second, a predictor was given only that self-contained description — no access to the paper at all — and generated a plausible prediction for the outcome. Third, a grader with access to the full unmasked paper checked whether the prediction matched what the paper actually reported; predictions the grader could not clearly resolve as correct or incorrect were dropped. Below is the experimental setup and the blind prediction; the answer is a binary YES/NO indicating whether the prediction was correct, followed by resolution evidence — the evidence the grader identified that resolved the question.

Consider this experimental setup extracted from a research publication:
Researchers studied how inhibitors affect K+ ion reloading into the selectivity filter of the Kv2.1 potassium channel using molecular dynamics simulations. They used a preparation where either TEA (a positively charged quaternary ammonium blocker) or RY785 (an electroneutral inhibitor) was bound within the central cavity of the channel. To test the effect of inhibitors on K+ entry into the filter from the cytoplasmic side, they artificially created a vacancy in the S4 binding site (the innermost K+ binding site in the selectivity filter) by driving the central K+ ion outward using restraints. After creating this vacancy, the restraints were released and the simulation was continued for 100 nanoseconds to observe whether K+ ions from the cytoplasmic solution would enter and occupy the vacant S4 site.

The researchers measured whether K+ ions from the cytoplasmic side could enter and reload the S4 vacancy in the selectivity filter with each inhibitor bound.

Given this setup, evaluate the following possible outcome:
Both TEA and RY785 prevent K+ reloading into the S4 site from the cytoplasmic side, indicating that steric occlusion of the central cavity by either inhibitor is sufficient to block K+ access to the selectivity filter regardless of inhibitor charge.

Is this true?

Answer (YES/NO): NO